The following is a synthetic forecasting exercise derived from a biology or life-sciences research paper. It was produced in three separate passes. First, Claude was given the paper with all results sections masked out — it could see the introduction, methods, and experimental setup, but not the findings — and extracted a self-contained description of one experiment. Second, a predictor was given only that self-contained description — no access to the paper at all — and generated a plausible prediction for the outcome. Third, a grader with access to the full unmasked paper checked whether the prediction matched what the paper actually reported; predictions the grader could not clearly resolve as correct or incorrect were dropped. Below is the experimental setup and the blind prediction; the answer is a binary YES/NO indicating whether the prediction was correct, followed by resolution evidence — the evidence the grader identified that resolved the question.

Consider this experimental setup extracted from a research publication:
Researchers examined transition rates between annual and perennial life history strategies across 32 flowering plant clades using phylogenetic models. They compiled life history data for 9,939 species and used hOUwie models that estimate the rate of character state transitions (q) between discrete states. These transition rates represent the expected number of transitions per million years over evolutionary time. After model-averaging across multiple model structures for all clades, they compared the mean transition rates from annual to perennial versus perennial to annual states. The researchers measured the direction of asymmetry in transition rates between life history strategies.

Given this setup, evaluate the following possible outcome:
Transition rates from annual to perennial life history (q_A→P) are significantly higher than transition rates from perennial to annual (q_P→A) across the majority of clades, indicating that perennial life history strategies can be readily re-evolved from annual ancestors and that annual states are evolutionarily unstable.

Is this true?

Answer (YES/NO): NO